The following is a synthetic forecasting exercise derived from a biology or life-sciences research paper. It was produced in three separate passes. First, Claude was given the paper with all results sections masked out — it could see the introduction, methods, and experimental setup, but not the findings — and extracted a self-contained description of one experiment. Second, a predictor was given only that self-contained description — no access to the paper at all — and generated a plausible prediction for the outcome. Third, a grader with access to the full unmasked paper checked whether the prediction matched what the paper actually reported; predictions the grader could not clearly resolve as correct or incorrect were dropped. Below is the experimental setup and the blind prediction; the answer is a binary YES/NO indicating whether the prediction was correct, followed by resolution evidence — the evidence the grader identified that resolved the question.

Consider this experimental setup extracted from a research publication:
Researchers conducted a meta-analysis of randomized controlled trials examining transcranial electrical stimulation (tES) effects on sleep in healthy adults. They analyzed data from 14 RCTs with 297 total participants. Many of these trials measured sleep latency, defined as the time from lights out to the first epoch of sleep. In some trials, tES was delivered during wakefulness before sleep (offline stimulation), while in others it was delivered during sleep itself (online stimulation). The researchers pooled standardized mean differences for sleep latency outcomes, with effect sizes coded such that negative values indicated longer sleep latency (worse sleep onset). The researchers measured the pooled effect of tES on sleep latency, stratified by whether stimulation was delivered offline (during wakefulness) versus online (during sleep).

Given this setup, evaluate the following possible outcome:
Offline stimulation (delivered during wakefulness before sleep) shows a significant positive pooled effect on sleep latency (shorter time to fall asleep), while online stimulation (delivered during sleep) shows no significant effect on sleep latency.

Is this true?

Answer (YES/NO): NO